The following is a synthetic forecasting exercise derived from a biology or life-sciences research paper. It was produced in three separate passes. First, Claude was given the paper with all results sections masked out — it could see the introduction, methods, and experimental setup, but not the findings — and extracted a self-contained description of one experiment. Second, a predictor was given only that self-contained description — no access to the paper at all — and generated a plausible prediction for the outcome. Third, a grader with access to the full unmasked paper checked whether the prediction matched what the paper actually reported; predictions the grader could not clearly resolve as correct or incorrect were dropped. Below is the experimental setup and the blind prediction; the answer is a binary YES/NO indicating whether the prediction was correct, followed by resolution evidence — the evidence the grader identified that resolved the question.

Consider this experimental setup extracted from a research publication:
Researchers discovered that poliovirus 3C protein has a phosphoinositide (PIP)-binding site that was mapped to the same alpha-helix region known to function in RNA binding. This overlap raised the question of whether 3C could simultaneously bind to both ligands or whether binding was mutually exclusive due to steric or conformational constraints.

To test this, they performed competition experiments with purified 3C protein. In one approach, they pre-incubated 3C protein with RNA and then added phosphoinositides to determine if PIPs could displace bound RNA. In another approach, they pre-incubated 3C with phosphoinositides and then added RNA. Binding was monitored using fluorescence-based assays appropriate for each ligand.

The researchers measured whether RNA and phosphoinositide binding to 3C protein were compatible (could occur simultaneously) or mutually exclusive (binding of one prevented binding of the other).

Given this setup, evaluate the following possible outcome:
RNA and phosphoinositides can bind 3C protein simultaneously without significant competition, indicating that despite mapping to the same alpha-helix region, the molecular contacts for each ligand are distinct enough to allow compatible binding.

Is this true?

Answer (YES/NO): NO